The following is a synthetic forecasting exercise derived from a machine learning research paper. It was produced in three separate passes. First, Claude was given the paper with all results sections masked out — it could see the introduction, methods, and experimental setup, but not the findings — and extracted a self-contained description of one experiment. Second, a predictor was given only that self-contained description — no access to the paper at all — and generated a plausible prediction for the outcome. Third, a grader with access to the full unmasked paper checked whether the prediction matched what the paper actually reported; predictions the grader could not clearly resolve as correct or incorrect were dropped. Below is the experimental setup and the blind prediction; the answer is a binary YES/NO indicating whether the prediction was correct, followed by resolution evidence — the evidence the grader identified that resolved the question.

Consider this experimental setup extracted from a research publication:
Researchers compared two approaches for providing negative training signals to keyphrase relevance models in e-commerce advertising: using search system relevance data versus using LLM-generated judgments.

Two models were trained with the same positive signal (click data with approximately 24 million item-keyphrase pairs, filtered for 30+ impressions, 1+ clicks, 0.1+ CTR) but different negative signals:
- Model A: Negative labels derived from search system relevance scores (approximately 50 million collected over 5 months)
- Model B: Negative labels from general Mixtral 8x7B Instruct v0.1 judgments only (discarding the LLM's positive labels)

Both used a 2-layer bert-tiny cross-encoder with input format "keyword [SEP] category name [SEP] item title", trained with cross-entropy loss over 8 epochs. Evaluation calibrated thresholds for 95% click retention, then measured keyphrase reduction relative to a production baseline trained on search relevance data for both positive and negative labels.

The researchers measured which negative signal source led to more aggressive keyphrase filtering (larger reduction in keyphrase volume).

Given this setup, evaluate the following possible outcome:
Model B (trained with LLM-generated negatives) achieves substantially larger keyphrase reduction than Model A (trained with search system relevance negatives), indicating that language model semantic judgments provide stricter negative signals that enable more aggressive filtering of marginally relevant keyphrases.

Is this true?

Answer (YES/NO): NO